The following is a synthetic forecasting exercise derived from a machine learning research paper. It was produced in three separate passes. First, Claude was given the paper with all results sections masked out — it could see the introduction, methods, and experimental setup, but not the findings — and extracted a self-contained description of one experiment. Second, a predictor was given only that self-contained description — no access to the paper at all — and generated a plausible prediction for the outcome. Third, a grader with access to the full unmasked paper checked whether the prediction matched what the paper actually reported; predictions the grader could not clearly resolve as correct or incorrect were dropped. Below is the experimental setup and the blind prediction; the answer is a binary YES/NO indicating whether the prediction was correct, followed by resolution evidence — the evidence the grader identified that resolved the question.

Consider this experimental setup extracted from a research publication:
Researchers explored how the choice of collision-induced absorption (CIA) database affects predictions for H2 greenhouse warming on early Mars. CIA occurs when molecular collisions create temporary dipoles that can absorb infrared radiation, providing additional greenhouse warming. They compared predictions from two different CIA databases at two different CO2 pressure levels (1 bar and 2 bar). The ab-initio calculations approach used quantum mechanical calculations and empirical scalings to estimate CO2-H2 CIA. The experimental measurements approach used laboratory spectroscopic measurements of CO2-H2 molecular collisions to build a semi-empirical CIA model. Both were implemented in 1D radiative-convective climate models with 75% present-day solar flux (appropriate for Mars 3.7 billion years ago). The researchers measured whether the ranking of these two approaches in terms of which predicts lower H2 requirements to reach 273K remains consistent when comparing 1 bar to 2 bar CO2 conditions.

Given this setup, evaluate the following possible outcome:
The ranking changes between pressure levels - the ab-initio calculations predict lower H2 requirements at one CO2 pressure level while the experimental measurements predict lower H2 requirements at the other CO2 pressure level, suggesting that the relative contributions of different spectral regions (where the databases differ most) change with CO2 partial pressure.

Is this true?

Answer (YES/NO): NO